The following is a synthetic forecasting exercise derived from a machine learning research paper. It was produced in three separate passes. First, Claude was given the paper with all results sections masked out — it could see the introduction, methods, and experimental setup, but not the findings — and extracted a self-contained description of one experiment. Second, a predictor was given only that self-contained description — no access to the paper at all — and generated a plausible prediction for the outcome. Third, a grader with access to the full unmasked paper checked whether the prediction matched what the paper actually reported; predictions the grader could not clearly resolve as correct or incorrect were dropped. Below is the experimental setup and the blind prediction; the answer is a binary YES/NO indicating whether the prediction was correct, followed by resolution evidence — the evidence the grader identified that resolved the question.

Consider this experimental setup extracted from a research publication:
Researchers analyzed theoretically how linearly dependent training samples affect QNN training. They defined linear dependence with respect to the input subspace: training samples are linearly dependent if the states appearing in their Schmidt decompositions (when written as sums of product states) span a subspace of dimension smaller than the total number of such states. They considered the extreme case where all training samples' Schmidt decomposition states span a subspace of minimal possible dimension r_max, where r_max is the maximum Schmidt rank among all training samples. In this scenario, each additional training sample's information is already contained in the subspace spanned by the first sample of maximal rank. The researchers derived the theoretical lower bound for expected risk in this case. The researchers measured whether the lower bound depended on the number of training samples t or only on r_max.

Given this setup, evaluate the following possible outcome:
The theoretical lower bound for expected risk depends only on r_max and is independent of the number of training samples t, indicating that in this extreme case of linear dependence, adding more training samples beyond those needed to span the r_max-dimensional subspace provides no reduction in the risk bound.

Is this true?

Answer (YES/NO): YES